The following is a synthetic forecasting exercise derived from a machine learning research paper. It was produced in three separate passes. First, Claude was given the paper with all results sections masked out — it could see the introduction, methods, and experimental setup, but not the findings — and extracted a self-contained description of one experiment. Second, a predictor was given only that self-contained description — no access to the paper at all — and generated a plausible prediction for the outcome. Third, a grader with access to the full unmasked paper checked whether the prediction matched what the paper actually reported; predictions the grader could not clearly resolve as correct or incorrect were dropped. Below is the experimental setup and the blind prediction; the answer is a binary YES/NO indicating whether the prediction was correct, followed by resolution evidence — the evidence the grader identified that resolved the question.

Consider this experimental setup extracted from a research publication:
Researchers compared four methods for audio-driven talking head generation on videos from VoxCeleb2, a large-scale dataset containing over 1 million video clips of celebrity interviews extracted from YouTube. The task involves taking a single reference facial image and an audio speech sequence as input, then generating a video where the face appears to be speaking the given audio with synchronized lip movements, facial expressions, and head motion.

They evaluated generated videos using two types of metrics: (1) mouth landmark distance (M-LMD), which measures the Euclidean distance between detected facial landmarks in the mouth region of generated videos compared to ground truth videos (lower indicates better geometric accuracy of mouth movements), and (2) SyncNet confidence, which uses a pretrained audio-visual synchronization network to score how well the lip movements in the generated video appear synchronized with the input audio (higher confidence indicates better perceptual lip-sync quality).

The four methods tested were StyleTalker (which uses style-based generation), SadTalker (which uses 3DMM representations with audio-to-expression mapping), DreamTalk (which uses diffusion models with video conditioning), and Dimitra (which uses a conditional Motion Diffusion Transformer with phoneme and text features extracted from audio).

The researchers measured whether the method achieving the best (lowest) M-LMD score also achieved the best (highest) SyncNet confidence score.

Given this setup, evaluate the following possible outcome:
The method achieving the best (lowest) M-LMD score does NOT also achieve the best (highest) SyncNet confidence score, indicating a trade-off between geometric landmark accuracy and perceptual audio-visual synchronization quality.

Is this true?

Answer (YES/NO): YES